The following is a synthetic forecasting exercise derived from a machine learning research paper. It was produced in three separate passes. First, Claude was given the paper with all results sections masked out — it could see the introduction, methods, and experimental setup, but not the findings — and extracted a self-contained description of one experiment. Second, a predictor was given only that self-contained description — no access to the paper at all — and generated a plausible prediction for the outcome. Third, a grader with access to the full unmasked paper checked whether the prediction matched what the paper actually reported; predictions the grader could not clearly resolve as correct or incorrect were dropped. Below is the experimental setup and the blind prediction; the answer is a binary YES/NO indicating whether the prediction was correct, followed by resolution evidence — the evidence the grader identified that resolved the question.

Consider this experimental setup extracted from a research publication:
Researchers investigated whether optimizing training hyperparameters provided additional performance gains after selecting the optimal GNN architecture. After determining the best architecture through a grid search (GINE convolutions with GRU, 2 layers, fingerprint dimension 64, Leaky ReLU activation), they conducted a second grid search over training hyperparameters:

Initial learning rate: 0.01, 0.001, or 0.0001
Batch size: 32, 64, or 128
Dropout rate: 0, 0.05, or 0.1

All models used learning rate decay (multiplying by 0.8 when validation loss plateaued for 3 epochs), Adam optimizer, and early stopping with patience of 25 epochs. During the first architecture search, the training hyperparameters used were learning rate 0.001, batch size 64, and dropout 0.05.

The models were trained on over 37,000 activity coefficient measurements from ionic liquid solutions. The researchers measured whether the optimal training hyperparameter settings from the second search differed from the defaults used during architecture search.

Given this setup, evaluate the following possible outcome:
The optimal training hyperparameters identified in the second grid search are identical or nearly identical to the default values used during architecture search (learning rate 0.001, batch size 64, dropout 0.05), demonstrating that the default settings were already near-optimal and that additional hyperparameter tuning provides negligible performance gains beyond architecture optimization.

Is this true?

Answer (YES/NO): NO